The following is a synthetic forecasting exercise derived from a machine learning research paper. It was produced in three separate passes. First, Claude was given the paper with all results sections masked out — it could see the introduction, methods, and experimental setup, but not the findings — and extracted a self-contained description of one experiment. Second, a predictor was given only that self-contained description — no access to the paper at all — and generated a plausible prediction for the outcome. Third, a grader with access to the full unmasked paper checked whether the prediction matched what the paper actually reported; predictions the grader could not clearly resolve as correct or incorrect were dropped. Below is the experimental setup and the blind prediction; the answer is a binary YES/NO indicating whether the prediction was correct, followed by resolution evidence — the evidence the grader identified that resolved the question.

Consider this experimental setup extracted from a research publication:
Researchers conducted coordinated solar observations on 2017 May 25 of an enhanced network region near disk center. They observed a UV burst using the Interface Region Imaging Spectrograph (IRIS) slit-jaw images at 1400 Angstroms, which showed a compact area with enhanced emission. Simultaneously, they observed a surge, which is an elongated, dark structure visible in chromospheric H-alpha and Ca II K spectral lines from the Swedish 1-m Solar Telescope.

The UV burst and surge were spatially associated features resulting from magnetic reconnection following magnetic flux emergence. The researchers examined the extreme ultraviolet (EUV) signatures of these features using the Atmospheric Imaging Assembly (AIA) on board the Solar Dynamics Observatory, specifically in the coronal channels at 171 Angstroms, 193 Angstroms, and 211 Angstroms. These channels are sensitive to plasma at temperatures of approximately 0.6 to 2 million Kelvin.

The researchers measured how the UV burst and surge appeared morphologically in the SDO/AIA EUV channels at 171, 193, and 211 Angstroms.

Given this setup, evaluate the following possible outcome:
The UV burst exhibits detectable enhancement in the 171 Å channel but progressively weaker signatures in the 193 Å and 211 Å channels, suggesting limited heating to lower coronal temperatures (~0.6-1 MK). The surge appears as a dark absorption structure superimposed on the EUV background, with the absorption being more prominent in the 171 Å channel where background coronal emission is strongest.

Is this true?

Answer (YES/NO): NO